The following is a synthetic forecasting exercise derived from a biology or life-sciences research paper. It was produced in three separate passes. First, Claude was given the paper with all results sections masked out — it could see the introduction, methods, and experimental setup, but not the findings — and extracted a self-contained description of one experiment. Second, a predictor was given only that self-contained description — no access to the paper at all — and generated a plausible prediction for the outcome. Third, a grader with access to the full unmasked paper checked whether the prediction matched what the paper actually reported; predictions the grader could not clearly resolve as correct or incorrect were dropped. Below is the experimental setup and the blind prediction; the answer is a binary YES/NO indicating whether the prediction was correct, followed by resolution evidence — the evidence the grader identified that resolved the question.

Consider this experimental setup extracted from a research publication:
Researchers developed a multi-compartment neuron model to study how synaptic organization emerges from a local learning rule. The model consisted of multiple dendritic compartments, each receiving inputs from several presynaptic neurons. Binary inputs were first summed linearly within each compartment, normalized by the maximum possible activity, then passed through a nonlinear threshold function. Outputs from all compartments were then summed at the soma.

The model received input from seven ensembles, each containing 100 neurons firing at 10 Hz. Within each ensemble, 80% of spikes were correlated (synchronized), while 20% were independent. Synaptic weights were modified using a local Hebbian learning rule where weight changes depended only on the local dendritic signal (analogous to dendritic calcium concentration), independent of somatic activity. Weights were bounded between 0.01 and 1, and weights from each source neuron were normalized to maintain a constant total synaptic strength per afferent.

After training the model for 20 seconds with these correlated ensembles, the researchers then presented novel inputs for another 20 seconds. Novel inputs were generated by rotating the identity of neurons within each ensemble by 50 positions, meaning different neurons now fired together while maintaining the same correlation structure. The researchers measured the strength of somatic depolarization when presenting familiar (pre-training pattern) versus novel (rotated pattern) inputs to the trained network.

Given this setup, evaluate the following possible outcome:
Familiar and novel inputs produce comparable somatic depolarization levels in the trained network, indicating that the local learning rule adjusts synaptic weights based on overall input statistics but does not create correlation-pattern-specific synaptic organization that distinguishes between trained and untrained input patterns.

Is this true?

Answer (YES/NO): NO